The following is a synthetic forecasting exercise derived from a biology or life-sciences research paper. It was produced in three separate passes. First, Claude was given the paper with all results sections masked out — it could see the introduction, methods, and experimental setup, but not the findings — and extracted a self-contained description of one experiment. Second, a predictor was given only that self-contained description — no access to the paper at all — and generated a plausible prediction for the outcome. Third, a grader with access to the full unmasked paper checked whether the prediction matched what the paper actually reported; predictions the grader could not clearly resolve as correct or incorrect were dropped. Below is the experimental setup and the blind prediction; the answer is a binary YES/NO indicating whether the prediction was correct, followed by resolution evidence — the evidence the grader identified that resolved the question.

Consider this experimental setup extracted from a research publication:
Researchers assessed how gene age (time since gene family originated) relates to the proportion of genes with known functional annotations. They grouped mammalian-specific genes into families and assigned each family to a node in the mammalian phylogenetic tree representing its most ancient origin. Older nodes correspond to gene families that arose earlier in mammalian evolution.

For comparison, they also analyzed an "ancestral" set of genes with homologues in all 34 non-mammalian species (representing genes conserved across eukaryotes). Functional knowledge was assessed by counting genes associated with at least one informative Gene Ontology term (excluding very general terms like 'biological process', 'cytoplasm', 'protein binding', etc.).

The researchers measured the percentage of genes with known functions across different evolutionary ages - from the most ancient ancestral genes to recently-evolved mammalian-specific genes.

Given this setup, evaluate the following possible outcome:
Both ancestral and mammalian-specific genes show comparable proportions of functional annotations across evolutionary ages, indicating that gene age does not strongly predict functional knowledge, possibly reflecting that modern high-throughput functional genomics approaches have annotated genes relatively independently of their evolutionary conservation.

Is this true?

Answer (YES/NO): NO